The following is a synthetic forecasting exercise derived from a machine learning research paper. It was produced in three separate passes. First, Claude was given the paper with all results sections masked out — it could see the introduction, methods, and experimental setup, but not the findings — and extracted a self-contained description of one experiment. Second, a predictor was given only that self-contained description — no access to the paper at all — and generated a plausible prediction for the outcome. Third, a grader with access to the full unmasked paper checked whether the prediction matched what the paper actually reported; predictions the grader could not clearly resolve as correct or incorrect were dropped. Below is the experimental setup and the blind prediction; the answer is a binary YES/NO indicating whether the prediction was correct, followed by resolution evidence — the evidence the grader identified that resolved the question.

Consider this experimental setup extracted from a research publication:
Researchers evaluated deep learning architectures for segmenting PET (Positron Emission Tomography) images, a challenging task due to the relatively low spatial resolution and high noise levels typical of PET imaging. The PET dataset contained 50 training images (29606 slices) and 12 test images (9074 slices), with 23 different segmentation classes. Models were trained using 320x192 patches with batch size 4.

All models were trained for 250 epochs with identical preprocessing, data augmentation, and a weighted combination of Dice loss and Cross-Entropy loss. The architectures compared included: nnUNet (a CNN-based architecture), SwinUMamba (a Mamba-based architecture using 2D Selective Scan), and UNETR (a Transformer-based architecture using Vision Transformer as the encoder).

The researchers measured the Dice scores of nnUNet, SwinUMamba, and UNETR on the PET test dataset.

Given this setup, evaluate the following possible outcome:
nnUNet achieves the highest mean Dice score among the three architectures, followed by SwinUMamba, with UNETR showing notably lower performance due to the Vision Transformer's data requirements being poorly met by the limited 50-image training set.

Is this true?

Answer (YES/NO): YES